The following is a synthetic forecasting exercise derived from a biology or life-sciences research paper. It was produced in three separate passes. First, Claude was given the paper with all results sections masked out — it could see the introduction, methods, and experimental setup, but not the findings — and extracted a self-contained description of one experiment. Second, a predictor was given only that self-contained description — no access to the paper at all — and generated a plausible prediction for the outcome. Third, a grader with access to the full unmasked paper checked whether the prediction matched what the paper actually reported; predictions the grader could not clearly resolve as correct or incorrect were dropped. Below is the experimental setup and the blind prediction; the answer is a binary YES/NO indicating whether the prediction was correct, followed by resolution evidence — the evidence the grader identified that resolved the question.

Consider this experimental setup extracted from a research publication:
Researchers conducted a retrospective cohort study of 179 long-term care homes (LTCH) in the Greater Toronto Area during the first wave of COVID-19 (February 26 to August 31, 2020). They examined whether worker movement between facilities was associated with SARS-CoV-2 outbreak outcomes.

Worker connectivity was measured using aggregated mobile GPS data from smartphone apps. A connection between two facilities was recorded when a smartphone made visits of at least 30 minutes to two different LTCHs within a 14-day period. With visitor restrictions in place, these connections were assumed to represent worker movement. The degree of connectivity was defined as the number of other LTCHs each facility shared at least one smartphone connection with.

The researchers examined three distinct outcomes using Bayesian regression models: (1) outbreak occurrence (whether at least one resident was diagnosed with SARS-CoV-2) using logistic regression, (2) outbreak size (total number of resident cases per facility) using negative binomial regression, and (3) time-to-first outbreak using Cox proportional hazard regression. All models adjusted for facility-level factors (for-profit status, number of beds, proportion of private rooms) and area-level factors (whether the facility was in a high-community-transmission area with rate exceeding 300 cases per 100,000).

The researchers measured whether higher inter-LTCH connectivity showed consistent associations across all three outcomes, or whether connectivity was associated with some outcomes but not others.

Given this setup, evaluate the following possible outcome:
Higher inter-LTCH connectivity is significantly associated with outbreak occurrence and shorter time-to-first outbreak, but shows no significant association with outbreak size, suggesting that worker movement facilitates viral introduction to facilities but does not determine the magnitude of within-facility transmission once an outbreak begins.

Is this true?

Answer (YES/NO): YES